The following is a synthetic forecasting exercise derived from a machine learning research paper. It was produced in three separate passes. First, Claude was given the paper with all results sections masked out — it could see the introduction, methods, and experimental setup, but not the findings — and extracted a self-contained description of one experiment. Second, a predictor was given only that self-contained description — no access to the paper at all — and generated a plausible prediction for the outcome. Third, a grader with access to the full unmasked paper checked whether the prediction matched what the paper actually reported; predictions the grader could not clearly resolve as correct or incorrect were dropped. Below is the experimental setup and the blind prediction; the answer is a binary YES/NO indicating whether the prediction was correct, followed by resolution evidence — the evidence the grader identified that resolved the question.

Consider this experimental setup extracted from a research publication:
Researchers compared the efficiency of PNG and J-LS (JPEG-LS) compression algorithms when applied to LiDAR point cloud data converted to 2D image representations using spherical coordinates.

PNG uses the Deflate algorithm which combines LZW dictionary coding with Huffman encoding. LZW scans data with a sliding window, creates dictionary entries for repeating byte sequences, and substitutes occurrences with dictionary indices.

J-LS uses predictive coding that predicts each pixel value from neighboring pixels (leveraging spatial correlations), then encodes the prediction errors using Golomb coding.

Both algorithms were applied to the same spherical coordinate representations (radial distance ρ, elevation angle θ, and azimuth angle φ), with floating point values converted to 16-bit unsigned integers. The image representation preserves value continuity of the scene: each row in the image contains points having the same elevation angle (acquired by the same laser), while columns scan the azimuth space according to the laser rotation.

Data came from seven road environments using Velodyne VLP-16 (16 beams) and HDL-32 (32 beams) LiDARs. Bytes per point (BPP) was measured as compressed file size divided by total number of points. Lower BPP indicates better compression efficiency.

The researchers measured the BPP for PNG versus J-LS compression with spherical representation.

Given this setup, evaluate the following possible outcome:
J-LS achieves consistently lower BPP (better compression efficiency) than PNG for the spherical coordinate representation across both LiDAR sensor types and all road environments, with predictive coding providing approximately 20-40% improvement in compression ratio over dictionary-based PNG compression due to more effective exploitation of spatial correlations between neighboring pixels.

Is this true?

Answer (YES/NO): NO